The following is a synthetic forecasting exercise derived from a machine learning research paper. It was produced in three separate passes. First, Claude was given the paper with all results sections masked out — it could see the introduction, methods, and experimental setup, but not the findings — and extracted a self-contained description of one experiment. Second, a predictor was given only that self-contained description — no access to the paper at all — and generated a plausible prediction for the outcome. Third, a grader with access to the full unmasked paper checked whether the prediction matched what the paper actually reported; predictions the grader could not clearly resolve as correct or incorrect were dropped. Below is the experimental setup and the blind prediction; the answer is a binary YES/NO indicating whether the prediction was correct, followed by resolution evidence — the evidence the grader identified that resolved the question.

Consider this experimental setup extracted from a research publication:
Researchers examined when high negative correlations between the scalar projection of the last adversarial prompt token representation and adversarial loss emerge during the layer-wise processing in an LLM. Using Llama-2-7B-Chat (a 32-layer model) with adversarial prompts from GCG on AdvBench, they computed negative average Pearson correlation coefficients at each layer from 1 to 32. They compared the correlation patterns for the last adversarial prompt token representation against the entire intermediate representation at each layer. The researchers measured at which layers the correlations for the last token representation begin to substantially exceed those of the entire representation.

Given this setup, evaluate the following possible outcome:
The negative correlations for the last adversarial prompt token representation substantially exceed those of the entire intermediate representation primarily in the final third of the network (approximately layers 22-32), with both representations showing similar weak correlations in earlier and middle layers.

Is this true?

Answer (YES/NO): NO